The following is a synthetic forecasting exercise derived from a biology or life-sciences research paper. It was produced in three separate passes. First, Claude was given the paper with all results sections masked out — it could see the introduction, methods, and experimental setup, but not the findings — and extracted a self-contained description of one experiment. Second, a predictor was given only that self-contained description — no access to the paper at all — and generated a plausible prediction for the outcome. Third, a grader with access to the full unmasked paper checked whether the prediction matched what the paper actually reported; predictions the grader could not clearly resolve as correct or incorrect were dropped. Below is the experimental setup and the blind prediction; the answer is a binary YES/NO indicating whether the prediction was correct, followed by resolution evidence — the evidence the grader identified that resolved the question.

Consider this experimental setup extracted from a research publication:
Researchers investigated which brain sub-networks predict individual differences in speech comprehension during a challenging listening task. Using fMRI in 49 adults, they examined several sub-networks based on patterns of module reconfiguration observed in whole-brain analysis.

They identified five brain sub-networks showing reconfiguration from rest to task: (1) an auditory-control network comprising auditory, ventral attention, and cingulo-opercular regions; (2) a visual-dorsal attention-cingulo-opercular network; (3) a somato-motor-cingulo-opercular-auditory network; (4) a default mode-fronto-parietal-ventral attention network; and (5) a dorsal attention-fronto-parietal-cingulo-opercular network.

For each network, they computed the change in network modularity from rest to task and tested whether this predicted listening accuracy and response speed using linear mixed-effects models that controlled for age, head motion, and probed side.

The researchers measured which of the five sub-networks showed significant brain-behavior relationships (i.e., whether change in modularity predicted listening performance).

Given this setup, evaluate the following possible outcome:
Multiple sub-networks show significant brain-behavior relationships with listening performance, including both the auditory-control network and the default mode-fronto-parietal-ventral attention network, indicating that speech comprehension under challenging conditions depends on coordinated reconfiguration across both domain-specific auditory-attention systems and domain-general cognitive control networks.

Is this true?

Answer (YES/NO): NO